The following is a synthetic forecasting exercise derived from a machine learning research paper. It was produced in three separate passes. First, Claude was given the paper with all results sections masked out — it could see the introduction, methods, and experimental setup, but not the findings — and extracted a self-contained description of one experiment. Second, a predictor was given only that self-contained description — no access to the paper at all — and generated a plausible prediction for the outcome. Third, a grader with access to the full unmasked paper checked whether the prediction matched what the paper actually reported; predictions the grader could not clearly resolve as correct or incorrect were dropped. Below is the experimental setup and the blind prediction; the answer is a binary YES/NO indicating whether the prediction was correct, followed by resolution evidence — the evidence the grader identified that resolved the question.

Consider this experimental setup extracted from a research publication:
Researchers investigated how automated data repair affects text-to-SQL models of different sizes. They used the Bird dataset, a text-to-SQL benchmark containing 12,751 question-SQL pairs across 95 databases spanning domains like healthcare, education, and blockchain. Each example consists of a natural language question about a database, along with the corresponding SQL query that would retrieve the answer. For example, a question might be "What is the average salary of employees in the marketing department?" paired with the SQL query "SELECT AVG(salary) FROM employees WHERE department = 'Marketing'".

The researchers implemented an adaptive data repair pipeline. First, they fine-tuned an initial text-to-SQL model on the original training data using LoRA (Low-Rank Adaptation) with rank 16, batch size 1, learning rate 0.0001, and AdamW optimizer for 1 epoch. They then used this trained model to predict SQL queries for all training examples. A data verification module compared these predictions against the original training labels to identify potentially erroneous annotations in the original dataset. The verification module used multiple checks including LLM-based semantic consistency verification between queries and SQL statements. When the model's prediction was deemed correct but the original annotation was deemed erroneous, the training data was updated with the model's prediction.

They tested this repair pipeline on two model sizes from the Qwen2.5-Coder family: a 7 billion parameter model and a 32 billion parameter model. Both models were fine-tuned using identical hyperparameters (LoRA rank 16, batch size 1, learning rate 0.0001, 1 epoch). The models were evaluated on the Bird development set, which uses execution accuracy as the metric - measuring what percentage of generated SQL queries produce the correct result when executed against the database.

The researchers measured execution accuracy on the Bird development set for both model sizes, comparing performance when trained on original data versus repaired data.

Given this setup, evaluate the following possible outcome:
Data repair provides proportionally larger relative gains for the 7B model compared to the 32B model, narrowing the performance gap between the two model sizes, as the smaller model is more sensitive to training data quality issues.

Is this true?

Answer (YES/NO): YES